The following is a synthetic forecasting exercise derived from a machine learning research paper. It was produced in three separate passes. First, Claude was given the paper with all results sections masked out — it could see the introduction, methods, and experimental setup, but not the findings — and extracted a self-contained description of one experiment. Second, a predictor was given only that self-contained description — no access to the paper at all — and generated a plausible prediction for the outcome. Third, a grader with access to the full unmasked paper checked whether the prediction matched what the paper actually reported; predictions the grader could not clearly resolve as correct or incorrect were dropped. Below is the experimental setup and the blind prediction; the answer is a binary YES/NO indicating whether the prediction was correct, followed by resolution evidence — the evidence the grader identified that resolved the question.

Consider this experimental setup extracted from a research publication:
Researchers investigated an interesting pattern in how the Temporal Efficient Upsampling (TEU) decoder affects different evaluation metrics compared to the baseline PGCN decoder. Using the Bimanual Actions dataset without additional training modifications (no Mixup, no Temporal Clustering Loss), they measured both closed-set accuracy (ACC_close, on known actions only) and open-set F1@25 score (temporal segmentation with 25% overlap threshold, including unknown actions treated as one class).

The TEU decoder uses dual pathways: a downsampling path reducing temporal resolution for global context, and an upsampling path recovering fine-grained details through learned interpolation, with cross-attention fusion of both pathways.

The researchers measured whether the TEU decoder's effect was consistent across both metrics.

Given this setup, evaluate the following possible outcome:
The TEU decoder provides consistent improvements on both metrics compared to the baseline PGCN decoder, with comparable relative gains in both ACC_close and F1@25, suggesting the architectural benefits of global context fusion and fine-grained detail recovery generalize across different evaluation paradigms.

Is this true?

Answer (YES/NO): NO